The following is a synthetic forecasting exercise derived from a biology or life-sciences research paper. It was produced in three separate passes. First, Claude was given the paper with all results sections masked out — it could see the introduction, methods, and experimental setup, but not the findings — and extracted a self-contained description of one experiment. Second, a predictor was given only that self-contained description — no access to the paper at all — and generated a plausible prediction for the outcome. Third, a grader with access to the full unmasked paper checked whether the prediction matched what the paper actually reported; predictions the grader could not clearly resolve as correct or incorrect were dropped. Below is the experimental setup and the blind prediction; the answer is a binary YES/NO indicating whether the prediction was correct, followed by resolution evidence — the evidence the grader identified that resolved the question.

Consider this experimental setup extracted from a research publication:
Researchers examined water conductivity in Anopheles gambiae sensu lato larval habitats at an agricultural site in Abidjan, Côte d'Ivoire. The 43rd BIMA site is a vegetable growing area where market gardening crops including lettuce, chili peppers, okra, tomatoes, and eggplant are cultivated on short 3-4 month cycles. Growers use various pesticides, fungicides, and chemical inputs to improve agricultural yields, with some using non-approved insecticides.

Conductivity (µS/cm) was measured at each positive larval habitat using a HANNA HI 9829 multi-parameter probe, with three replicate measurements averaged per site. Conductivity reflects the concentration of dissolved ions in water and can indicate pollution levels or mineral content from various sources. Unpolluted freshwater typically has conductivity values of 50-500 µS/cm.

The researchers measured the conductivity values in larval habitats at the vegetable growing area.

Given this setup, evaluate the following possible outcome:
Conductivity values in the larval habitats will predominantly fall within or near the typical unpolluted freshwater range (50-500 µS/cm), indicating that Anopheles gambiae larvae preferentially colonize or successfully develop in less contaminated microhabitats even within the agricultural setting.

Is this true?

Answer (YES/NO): NO